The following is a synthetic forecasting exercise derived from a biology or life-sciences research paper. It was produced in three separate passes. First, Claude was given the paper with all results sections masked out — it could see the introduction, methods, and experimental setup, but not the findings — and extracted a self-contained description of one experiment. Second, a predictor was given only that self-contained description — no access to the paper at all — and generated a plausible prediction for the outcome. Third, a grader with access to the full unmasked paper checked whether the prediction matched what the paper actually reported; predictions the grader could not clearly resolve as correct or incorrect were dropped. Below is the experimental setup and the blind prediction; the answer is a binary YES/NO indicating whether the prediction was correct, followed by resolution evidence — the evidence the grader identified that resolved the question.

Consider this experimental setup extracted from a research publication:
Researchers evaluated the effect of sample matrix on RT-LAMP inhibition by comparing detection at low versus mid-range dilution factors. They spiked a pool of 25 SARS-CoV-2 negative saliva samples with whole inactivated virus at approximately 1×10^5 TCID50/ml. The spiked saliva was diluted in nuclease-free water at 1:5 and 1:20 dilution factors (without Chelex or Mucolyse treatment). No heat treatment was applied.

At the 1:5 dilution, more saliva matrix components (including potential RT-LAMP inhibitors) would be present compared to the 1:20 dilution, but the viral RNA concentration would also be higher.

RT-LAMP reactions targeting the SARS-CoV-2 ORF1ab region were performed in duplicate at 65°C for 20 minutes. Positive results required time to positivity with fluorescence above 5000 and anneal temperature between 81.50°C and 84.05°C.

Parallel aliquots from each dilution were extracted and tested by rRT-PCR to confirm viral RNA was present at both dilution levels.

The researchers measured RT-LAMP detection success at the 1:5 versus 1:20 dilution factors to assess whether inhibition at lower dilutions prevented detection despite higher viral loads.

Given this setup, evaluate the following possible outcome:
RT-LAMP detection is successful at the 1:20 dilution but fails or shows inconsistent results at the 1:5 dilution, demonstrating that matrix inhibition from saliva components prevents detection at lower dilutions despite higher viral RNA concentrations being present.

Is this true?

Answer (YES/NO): NO